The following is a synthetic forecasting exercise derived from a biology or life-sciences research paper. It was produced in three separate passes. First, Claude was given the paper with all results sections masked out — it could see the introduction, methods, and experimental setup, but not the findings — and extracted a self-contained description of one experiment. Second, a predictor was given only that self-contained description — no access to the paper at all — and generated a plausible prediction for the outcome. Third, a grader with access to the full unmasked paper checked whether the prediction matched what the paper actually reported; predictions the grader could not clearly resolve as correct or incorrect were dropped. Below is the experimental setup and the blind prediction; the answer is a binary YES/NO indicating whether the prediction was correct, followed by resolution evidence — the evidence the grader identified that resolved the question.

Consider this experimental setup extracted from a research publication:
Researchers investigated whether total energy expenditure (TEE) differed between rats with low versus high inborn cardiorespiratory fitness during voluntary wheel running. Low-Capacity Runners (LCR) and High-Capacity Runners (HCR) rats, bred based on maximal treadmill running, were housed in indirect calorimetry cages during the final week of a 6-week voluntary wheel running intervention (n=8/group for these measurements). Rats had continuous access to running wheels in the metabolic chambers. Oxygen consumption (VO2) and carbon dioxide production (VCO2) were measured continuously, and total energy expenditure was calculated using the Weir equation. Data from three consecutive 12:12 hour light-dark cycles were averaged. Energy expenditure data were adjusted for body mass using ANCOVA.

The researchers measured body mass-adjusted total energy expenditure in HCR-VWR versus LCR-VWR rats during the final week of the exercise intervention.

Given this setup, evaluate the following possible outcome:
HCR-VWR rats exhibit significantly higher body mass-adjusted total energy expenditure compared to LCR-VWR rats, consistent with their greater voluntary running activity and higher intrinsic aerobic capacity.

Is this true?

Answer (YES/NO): NO